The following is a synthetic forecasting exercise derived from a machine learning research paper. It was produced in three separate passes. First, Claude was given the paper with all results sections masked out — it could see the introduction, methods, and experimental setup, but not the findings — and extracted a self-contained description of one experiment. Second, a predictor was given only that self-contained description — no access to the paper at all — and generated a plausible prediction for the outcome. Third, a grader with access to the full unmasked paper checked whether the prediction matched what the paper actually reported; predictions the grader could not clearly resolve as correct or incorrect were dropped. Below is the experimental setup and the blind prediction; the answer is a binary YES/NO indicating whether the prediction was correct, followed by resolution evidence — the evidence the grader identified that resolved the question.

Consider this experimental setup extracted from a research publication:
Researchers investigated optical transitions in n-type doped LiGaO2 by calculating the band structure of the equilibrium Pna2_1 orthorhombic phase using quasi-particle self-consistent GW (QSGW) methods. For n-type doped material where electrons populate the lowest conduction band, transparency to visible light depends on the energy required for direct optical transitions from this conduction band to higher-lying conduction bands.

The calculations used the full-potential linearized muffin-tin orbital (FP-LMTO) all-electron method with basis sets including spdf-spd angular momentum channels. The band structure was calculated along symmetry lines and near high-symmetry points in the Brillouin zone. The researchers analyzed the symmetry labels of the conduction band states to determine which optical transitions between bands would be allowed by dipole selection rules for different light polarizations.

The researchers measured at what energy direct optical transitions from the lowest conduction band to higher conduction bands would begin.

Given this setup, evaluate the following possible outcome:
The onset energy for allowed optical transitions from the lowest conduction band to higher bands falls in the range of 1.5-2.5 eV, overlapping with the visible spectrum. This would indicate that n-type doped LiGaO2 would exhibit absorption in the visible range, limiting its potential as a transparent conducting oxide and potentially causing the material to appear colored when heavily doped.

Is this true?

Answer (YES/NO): NO